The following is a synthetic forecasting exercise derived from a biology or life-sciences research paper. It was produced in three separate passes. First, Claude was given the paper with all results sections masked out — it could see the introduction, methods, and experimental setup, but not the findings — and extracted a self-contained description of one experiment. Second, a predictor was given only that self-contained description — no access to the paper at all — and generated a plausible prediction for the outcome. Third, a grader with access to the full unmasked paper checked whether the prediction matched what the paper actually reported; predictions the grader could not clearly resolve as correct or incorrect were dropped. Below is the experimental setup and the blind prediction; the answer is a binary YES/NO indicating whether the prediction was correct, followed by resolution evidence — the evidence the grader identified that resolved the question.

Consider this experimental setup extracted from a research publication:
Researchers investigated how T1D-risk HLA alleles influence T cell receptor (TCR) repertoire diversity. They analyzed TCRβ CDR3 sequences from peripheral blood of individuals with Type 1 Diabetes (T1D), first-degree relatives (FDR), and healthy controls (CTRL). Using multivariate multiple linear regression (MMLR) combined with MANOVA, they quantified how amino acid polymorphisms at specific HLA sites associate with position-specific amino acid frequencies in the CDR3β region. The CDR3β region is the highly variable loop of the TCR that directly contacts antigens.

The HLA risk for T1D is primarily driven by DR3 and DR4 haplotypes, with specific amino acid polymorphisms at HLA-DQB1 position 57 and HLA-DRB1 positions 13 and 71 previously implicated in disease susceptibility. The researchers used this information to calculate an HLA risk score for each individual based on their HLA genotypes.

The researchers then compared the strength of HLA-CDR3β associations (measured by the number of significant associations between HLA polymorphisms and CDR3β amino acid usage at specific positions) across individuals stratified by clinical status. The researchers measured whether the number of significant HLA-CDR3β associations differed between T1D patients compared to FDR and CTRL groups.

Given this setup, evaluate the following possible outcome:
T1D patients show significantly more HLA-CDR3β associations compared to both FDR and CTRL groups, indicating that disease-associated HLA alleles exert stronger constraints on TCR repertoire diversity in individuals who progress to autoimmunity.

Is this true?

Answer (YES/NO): NO